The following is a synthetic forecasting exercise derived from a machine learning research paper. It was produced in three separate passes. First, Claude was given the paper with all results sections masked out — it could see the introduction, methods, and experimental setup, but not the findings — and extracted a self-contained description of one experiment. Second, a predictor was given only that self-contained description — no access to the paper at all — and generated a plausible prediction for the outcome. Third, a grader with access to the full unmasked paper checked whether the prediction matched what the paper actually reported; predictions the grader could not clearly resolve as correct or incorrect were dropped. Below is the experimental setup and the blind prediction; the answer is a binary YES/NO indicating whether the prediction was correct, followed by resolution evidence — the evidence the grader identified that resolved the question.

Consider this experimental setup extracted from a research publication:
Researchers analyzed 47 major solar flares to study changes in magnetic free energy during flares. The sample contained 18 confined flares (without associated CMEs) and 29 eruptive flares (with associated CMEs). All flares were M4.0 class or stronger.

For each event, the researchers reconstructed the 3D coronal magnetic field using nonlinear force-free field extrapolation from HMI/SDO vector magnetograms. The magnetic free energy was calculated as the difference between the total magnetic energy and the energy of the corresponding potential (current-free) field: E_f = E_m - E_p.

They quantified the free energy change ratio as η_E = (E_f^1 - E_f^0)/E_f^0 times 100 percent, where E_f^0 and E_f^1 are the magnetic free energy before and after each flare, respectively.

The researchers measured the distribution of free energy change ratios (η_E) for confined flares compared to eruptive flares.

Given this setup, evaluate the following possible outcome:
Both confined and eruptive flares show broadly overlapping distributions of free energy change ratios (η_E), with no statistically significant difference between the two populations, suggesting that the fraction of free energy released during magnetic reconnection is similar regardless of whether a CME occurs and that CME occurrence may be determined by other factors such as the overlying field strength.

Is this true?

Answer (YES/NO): NO